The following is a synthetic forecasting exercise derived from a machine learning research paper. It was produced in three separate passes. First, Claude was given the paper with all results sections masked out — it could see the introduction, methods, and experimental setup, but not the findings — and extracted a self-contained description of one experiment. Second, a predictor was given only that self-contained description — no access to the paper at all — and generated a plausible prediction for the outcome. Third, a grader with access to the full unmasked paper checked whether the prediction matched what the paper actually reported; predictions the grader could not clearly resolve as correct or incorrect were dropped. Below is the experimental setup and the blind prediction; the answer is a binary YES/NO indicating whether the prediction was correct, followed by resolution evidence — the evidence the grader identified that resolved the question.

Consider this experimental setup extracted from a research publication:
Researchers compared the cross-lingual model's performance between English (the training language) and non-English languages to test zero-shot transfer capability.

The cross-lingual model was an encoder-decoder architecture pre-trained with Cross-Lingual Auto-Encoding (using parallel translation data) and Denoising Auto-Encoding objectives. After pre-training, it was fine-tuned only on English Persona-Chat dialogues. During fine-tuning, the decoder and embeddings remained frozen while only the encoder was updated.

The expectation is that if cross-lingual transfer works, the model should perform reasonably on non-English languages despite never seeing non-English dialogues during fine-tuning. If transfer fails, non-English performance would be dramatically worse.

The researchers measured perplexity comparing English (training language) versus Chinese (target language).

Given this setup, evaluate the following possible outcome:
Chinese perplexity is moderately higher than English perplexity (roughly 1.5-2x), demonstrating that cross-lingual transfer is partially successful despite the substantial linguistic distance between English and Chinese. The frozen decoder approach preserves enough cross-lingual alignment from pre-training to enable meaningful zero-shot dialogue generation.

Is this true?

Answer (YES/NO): NO